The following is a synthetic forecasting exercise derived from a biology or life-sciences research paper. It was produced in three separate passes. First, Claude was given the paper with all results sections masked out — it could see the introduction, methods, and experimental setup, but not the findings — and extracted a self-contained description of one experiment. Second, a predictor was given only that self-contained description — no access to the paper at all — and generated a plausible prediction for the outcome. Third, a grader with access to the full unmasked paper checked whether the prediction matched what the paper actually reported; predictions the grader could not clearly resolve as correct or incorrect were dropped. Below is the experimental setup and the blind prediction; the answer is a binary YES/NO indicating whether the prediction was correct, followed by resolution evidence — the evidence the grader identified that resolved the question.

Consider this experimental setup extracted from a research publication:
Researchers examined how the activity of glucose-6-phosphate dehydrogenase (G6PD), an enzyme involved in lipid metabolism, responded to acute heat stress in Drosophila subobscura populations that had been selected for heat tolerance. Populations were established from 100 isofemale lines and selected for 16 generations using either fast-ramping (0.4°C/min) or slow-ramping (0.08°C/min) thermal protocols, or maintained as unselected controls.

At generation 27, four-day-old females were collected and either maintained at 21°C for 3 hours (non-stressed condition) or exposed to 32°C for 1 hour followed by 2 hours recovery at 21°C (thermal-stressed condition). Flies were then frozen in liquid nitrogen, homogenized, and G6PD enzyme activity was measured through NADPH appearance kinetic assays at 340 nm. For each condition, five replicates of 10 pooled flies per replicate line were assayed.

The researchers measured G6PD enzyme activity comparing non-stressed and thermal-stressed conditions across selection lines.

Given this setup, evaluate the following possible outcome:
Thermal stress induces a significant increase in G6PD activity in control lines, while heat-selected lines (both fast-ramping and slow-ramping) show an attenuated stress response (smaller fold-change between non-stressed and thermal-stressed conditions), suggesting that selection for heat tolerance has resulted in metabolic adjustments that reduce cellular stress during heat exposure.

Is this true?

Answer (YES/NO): NO